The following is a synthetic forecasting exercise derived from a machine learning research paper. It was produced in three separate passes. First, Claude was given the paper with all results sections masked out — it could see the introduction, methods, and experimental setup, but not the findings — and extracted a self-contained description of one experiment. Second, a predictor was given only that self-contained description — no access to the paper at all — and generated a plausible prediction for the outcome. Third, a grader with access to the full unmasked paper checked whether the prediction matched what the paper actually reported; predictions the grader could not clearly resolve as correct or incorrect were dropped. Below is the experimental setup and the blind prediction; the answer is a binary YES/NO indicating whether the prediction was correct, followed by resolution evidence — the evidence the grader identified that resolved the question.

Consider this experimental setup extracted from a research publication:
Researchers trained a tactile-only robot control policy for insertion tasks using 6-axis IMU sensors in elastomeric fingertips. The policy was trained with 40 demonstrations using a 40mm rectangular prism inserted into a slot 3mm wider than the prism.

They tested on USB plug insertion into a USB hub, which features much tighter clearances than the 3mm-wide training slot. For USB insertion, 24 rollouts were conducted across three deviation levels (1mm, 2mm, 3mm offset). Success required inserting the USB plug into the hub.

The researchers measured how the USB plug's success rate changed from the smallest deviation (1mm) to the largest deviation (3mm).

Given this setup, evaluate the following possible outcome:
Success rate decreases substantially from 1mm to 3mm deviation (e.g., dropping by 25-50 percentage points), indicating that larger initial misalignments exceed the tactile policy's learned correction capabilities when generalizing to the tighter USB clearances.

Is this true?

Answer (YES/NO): YES